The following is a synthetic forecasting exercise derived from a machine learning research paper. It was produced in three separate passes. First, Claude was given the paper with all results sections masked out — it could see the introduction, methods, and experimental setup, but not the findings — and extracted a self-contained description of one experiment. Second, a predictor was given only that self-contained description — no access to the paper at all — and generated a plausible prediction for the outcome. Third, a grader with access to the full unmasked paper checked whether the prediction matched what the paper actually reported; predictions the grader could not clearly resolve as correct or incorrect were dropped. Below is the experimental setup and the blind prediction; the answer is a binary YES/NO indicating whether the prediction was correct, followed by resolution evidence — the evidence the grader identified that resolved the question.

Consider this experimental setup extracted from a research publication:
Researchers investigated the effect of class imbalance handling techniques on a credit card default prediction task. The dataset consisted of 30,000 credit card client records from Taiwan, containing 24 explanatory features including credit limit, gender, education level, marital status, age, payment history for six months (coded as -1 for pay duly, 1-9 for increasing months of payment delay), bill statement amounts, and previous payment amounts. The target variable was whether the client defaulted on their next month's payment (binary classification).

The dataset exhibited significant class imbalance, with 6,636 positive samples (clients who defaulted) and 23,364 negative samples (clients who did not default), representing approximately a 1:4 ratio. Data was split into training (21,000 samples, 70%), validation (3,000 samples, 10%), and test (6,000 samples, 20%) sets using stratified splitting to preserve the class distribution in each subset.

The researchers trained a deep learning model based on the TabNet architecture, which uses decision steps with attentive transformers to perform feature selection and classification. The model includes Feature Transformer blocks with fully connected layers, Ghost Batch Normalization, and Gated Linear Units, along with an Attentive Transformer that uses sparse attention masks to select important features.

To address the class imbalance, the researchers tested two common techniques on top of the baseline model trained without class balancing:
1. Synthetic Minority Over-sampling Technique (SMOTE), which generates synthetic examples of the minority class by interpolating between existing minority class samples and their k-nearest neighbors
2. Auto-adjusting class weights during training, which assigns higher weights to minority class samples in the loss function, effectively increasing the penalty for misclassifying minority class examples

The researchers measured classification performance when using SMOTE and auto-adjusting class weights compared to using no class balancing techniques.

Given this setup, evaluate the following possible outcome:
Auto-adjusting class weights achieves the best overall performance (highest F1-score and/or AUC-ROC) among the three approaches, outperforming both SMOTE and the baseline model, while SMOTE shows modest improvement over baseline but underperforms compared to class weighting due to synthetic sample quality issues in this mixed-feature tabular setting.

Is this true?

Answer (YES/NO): NO